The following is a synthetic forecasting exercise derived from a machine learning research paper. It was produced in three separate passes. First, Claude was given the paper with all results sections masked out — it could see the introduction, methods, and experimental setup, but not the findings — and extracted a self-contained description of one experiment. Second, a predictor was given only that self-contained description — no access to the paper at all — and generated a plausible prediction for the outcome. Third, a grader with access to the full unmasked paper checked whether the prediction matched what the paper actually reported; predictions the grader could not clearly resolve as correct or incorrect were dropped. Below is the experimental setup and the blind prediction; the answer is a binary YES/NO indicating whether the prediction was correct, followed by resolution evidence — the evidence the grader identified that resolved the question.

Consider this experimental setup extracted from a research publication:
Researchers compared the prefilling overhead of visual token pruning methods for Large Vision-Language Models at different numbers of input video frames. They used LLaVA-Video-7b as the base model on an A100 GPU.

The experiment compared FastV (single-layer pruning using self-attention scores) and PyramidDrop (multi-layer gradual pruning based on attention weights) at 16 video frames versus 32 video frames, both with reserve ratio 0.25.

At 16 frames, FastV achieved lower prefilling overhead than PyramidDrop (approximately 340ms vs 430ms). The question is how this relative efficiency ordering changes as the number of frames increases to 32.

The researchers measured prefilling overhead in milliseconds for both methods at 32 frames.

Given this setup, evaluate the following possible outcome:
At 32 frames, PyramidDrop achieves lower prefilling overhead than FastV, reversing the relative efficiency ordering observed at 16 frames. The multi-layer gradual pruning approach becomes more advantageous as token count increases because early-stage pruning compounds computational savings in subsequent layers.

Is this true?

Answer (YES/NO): NO